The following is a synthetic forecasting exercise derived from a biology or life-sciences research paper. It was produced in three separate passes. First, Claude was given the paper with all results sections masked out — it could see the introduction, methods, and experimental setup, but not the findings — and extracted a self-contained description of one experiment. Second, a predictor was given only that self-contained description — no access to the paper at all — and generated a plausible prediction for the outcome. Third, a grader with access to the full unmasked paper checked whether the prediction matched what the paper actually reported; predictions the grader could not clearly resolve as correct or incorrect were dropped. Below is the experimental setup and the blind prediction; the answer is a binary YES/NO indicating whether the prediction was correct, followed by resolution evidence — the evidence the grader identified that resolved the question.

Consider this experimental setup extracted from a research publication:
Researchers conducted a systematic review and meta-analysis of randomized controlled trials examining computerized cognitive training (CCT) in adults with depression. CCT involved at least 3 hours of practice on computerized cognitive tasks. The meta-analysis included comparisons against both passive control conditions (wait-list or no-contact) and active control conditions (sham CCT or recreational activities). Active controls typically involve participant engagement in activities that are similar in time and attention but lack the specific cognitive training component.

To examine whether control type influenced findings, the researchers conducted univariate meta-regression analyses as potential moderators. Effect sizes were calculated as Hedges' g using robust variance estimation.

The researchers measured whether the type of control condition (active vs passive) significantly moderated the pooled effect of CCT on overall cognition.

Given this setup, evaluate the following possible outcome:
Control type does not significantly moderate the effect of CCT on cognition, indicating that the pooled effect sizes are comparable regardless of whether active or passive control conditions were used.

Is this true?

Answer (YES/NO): YES